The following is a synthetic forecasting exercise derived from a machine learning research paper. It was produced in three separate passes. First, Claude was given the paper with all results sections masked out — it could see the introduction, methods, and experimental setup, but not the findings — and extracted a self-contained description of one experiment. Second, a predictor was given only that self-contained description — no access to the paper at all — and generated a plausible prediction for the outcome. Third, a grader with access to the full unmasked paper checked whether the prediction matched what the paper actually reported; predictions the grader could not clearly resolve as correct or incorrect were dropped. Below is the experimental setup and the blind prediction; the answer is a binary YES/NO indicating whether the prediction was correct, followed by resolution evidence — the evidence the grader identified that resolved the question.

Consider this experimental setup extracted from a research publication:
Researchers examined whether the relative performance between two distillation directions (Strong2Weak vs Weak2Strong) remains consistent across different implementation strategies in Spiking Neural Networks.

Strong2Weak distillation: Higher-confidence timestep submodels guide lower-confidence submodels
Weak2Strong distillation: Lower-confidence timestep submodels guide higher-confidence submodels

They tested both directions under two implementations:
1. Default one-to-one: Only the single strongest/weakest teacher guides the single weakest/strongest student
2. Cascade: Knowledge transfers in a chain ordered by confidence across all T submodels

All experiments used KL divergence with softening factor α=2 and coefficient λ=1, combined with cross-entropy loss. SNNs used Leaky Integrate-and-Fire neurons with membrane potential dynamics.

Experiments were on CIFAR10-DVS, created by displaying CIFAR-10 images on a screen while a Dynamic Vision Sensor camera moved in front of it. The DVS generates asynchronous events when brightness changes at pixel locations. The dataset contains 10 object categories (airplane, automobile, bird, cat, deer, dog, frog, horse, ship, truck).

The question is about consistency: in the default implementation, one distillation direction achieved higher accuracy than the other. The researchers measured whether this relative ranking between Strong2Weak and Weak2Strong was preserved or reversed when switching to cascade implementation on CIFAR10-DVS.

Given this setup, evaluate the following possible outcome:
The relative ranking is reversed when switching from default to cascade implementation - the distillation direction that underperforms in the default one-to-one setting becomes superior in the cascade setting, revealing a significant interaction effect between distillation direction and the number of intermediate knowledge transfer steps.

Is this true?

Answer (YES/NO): NO